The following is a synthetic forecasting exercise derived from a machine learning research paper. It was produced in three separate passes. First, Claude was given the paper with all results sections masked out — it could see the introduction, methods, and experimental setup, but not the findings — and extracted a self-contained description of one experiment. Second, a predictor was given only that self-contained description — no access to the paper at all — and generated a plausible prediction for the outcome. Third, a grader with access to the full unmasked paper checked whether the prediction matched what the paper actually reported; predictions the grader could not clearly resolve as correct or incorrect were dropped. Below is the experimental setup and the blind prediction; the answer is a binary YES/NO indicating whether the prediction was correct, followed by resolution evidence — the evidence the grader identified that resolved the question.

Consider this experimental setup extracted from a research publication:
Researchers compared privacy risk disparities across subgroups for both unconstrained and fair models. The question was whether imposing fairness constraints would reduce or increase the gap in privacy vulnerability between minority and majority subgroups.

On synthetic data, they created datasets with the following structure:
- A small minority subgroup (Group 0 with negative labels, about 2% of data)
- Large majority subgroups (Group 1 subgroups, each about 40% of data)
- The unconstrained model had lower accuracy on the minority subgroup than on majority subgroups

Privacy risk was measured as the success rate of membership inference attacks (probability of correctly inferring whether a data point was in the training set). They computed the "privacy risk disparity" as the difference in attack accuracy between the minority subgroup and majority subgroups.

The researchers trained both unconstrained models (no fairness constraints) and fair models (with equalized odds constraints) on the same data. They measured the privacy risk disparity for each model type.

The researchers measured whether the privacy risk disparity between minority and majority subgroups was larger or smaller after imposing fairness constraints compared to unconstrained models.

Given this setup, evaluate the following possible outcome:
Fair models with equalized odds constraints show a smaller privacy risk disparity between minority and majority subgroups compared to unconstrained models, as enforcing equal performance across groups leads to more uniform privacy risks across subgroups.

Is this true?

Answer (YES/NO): NO